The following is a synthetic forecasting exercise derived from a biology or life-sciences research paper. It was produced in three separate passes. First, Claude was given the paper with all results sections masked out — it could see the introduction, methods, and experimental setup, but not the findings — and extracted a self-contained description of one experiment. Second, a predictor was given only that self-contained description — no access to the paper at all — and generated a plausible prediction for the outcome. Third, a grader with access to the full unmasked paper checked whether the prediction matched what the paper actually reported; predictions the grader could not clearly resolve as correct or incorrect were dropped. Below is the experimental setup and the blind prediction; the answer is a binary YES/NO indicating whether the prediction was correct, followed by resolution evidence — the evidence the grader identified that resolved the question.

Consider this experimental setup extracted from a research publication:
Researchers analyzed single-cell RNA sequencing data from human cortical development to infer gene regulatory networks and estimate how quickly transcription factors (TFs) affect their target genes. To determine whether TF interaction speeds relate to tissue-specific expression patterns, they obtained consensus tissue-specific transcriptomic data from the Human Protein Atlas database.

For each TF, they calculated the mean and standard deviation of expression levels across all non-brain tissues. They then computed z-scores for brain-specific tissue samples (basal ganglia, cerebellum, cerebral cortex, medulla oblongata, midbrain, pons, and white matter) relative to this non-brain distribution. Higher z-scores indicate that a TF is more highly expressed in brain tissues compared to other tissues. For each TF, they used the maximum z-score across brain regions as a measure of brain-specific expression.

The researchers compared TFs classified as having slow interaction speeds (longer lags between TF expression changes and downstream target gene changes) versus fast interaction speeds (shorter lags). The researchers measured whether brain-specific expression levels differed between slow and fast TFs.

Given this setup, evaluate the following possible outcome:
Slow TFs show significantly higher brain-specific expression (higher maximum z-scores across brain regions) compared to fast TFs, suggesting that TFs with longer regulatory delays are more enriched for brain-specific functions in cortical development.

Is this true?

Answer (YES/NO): NO